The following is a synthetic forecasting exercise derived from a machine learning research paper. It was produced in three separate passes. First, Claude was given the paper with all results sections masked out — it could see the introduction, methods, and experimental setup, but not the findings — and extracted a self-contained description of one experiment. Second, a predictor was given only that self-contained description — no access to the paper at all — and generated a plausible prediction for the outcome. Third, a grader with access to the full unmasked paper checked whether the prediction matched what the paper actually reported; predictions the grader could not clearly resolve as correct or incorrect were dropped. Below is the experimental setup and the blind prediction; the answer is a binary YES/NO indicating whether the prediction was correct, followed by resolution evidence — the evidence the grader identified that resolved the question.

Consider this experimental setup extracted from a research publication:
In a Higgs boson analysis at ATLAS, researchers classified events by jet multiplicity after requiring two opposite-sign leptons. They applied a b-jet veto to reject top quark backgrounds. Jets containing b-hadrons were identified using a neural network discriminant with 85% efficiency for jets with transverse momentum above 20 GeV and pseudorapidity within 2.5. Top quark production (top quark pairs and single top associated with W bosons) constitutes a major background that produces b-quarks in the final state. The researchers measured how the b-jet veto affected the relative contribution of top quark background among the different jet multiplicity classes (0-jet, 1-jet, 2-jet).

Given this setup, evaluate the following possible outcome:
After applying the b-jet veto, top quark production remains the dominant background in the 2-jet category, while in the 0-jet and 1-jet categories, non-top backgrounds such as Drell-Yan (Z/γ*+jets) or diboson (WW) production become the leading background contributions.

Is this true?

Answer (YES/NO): NO